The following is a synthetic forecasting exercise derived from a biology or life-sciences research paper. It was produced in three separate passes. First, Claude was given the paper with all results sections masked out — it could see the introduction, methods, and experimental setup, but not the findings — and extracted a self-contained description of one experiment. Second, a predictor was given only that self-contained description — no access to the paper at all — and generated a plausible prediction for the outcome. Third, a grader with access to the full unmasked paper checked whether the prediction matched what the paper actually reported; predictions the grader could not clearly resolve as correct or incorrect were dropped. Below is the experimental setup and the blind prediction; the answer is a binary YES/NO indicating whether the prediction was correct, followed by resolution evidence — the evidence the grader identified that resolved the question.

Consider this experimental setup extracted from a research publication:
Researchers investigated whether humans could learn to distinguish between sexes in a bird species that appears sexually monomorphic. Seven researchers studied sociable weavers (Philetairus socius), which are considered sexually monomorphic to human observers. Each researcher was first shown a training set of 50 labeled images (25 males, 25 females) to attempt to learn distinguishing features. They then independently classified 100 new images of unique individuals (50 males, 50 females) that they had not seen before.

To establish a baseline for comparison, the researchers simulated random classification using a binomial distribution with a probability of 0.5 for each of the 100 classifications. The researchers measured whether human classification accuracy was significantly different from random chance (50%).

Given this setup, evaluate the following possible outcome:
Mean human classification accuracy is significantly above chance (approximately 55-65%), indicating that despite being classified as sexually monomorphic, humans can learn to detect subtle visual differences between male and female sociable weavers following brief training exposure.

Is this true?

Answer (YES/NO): YES